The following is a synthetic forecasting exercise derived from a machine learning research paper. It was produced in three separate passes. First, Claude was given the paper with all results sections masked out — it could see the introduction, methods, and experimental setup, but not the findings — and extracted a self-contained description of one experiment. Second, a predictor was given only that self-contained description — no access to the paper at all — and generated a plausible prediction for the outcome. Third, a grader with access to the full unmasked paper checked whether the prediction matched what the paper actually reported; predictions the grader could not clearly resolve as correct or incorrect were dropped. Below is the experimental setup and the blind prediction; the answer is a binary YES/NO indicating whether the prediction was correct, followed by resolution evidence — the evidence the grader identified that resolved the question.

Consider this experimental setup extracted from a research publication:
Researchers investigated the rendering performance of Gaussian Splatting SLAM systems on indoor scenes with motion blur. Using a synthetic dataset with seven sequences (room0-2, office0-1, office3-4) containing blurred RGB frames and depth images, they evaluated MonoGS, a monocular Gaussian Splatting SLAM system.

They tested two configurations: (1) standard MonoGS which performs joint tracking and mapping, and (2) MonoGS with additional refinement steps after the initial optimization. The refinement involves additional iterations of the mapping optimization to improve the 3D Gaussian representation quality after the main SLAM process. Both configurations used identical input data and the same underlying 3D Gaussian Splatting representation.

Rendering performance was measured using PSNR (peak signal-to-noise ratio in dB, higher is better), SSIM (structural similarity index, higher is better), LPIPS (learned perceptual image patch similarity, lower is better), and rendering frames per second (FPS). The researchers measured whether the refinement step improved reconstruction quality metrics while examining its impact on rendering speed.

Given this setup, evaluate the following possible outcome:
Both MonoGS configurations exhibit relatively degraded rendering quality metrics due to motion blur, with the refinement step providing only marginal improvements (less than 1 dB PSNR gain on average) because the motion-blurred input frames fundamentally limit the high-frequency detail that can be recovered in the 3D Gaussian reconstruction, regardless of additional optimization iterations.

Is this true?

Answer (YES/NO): YES